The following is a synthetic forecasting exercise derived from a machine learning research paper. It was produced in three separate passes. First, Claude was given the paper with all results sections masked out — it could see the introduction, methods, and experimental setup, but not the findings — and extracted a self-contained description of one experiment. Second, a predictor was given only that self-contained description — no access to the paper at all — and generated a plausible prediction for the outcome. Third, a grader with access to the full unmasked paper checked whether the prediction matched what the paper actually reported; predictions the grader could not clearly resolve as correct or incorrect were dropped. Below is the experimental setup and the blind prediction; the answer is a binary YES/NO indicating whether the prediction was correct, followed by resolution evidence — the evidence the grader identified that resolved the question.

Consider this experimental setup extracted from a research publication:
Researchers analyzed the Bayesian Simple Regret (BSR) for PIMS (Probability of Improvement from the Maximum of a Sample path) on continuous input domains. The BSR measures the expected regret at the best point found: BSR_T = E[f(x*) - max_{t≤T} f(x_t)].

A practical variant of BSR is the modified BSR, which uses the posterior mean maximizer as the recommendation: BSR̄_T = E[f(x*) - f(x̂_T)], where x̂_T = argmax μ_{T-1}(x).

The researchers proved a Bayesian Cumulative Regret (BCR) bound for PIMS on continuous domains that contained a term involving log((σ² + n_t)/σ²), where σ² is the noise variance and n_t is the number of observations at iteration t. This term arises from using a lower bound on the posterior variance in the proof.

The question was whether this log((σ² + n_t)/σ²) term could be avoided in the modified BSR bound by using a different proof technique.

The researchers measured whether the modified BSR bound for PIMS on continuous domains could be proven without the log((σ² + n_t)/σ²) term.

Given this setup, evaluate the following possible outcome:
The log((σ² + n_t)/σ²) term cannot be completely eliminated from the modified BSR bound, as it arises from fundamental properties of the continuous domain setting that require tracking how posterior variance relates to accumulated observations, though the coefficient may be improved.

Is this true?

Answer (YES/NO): NO